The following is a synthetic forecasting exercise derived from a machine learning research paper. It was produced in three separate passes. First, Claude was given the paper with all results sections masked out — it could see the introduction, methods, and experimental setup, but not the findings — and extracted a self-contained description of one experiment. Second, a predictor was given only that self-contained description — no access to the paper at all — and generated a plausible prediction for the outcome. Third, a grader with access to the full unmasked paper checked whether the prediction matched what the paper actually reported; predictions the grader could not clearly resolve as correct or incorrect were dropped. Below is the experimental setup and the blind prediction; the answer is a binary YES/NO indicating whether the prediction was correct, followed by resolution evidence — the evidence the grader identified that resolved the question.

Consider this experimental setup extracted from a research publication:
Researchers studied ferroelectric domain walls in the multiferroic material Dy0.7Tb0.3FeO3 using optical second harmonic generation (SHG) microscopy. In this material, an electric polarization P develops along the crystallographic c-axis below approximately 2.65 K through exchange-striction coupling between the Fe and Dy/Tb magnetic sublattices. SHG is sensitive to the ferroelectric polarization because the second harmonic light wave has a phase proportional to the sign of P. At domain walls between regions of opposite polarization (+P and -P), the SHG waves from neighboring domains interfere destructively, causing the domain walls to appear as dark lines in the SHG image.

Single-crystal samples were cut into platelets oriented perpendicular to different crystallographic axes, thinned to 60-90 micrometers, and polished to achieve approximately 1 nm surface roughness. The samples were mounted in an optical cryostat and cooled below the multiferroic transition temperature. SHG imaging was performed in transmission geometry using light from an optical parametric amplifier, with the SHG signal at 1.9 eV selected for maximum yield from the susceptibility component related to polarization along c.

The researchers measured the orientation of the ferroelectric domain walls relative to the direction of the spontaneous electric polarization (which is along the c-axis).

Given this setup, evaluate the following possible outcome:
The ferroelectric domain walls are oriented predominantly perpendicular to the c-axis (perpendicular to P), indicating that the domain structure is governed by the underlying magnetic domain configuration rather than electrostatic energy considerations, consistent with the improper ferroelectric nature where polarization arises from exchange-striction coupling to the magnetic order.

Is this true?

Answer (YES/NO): YES